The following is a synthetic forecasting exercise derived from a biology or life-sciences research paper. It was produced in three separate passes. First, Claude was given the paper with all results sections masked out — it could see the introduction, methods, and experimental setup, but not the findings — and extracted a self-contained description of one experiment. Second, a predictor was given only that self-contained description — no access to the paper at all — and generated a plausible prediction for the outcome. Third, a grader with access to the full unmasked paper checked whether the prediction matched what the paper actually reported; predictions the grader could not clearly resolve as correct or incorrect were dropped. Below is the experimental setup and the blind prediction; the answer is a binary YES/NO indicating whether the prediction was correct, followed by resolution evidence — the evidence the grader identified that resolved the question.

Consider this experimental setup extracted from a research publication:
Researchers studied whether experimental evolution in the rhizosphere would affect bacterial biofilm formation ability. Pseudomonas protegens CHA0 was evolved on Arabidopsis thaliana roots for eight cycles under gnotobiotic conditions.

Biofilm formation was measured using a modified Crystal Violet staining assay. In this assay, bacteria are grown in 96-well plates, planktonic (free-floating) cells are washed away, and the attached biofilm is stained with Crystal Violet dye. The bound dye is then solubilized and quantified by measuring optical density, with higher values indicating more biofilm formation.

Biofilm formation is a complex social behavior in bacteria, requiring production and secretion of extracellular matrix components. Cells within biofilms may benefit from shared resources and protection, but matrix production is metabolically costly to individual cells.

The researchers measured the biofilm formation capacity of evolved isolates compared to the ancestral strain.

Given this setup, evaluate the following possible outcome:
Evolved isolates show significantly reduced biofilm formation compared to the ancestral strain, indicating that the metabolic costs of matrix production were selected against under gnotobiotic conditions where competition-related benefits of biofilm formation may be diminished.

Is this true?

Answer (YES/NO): NO